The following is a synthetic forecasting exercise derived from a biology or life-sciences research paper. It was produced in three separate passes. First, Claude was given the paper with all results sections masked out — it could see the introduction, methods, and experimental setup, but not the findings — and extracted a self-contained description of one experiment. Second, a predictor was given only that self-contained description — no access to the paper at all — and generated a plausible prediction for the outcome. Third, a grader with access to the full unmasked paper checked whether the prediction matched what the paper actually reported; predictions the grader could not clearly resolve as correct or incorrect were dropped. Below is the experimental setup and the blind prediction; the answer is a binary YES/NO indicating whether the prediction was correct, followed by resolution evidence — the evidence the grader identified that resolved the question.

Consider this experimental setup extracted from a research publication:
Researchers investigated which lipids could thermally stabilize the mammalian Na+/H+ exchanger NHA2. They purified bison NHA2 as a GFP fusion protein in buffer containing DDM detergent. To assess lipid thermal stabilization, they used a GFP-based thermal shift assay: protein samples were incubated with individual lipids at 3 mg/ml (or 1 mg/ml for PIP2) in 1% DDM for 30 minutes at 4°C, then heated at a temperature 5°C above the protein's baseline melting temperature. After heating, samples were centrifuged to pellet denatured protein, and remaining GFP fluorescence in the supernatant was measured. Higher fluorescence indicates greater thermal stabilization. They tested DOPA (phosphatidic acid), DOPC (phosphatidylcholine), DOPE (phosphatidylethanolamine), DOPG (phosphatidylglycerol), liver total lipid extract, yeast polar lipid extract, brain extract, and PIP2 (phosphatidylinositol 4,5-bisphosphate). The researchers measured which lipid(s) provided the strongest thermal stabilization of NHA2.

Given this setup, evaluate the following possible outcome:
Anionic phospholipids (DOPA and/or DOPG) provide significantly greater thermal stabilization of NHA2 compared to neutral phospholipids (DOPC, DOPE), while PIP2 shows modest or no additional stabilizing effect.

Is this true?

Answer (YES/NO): NO